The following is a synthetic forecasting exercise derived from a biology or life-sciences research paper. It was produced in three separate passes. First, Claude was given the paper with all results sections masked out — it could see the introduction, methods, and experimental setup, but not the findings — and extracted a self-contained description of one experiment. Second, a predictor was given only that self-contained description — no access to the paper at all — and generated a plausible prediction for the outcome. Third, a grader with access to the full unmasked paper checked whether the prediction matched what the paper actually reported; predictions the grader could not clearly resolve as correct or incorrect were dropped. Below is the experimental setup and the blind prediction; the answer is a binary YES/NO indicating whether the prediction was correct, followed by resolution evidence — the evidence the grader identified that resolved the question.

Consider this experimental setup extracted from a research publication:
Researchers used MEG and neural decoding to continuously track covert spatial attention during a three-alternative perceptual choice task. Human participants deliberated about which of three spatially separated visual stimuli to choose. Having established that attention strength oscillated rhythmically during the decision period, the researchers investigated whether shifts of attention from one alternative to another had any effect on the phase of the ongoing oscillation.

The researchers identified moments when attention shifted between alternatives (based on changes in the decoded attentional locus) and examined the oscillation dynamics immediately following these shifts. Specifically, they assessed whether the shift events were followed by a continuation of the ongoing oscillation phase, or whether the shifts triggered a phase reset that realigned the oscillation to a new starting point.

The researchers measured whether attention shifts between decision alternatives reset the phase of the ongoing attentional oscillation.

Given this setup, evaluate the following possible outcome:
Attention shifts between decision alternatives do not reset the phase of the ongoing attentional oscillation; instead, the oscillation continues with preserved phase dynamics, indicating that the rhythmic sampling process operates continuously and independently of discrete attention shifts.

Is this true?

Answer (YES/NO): NO